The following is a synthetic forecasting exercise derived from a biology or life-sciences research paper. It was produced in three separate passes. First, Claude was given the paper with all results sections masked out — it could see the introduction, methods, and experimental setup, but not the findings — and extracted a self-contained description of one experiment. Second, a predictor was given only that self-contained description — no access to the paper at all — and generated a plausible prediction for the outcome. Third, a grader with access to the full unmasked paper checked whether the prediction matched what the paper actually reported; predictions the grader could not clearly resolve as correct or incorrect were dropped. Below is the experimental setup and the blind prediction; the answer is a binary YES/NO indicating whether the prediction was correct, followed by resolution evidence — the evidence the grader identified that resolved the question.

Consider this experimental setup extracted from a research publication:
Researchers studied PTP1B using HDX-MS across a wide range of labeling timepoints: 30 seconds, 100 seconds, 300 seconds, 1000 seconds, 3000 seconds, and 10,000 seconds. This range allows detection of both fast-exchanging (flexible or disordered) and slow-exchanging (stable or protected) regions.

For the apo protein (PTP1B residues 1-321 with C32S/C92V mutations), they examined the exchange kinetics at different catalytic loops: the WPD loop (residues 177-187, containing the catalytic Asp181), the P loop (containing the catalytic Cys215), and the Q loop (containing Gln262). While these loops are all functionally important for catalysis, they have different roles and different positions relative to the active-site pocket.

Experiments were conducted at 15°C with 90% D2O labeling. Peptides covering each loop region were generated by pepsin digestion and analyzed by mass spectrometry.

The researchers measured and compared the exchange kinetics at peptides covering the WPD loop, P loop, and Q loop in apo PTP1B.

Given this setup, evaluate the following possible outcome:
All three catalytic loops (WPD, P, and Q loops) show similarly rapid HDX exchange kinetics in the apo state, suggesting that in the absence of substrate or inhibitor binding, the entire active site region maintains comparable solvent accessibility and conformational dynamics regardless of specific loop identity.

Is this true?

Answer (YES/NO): NO